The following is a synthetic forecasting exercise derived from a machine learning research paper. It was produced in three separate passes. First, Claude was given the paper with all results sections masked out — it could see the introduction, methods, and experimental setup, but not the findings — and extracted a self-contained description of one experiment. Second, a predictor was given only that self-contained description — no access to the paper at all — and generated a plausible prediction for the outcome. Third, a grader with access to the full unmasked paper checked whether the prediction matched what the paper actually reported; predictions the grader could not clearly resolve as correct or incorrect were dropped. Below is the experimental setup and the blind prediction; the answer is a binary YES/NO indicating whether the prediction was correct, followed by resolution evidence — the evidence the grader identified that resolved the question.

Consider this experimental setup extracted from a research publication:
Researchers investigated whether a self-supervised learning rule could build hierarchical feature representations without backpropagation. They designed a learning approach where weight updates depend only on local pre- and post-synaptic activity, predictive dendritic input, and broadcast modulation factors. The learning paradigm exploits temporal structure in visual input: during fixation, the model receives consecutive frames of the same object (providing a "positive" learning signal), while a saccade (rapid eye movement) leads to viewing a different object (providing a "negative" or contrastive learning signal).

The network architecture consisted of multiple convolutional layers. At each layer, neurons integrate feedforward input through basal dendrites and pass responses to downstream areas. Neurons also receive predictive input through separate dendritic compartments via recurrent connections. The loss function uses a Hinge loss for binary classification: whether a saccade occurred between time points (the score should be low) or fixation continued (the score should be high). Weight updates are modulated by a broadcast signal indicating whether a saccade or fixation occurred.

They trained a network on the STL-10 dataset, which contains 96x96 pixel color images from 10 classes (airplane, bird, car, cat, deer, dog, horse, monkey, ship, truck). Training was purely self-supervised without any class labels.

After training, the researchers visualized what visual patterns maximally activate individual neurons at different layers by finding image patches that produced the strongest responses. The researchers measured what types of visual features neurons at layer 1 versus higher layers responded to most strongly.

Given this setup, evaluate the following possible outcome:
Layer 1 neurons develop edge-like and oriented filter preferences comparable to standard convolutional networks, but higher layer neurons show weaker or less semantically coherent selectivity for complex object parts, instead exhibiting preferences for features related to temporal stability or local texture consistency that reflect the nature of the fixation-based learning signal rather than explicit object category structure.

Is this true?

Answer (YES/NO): NO